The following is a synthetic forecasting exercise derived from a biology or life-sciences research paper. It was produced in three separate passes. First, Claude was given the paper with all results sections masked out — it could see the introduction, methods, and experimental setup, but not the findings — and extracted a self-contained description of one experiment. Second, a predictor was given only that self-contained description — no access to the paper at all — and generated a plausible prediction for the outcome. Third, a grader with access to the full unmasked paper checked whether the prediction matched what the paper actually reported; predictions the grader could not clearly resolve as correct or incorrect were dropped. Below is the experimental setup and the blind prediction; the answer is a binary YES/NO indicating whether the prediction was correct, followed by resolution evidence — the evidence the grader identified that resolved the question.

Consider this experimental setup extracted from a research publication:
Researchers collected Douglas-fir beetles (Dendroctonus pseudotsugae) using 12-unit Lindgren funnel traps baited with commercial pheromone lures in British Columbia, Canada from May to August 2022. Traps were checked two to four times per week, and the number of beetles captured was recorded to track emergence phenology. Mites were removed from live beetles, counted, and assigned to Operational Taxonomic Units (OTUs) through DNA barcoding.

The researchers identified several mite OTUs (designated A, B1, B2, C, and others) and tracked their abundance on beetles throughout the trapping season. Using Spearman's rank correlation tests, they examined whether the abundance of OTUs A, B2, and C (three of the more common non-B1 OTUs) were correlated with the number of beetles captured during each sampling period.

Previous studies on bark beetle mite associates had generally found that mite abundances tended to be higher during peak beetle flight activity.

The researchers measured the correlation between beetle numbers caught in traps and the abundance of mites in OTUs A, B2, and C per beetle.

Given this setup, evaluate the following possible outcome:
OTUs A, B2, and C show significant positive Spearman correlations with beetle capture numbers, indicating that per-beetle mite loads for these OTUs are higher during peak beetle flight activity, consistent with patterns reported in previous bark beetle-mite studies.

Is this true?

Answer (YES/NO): NO